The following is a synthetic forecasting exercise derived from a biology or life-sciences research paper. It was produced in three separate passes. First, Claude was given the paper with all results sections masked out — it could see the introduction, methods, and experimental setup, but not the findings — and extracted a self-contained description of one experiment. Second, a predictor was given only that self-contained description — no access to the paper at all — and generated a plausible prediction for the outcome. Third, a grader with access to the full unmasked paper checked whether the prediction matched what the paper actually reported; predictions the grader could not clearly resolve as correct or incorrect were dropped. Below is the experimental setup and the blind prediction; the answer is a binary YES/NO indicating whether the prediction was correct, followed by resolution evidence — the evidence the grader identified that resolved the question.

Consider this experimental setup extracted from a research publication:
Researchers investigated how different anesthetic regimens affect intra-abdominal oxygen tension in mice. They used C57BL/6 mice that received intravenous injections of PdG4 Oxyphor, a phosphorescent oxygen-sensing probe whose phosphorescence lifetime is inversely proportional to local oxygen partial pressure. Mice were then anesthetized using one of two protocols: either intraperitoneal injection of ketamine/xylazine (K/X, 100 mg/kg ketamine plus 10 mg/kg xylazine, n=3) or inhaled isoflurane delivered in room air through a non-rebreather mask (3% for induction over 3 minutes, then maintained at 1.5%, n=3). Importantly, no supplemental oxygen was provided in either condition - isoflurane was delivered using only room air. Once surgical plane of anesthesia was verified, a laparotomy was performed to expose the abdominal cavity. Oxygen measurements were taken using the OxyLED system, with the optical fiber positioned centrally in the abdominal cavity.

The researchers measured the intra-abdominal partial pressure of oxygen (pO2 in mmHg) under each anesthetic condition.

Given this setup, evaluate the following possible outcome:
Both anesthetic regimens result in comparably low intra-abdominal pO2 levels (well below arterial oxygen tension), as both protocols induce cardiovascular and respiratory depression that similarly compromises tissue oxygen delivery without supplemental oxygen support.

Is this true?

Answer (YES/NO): NO